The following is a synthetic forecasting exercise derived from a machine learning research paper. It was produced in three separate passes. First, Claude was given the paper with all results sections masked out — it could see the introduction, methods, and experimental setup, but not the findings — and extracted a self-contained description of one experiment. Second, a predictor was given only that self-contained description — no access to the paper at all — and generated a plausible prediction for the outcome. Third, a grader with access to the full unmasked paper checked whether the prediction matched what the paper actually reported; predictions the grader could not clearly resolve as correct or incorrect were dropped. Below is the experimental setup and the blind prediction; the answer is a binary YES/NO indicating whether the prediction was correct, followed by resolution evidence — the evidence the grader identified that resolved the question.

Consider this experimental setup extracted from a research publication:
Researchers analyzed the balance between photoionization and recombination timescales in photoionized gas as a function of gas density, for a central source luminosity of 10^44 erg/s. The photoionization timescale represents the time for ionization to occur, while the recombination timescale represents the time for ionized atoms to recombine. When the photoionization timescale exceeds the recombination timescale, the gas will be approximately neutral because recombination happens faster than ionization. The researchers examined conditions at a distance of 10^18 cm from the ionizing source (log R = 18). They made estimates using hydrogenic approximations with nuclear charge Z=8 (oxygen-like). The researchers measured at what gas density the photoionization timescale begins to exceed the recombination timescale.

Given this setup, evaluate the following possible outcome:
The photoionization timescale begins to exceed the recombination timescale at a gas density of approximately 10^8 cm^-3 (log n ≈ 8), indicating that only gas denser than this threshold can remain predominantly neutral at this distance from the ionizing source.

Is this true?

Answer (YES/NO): NO